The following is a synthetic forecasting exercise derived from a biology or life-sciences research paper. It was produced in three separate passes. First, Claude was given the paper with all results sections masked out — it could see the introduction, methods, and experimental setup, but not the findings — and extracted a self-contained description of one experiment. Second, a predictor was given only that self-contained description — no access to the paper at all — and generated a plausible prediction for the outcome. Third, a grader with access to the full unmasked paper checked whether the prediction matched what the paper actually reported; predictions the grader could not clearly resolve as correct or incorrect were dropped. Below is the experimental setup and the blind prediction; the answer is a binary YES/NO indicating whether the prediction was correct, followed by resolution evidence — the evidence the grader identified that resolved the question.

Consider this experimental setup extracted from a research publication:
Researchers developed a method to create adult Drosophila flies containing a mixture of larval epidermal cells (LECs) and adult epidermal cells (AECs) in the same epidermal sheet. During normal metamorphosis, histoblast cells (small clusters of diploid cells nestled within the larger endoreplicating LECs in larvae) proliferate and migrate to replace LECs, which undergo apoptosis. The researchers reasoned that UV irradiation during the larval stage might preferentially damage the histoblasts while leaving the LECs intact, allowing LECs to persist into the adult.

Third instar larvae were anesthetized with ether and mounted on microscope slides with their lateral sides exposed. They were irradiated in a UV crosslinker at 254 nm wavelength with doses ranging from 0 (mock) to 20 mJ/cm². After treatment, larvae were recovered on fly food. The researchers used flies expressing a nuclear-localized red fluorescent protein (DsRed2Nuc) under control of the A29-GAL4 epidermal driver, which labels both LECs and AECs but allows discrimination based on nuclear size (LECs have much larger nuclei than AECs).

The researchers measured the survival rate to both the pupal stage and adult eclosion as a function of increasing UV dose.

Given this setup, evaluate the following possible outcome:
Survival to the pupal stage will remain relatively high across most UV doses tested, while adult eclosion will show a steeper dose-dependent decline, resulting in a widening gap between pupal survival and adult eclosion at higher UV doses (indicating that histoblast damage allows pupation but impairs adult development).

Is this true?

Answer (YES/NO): YES